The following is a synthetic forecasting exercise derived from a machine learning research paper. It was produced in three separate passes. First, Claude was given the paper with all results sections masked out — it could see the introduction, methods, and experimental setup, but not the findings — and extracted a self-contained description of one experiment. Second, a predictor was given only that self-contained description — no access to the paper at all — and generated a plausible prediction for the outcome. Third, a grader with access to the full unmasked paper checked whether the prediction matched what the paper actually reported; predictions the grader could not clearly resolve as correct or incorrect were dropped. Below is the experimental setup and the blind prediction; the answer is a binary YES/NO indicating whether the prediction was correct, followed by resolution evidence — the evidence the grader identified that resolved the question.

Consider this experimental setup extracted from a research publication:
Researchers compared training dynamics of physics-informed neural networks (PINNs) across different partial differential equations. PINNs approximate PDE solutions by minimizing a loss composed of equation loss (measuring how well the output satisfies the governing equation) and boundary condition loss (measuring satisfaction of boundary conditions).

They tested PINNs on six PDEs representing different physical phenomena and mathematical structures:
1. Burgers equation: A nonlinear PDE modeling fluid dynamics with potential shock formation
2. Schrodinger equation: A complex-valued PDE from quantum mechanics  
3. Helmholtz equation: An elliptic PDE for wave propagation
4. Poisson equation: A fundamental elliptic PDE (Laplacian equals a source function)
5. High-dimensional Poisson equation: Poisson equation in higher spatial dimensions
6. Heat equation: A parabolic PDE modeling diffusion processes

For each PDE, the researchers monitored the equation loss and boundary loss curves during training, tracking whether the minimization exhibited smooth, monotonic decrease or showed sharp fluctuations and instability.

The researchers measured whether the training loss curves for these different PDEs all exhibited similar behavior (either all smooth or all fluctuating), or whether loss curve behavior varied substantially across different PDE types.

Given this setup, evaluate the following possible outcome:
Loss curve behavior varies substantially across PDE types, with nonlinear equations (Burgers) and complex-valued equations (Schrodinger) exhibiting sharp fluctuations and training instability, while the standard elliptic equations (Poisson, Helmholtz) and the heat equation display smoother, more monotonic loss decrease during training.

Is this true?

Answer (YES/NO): NO